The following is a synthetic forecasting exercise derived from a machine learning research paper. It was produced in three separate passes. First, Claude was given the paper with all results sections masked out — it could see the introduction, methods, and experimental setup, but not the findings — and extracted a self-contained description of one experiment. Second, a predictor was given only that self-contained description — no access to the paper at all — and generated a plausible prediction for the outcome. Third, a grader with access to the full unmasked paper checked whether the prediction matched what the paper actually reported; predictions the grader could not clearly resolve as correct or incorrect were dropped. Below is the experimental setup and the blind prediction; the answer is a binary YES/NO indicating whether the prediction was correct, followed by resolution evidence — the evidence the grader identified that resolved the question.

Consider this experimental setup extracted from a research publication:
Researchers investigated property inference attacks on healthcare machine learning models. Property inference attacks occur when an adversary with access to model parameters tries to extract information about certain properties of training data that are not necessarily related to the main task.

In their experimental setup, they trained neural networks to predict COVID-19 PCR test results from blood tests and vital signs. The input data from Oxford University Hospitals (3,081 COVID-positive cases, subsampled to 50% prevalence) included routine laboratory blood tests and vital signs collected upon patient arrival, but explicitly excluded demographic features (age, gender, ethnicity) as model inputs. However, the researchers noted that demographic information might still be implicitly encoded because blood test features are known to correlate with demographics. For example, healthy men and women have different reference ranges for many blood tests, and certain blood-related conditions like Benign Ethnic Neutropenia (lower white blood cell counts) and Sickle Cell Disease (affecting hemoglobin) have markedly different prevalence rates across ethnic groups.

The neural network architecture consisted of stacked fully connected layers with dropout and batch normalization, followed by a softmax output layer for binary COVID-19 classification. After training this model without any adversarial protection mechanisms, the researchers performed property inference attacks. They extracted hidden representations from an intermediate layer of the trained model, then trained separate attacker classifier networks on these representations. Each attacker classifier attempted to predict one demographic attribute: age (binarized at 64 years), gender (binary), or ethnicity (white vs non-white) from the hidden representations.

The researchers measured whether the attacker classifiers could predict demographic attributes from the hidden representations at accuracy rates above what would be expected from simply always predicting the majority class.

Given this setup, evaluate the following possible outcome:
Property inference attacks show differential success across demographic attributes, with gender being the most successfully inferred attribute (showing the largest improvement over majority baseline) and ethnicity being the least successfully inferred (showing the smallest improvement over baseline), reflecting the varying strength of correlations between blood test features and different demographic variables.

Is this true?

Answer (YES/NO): NO